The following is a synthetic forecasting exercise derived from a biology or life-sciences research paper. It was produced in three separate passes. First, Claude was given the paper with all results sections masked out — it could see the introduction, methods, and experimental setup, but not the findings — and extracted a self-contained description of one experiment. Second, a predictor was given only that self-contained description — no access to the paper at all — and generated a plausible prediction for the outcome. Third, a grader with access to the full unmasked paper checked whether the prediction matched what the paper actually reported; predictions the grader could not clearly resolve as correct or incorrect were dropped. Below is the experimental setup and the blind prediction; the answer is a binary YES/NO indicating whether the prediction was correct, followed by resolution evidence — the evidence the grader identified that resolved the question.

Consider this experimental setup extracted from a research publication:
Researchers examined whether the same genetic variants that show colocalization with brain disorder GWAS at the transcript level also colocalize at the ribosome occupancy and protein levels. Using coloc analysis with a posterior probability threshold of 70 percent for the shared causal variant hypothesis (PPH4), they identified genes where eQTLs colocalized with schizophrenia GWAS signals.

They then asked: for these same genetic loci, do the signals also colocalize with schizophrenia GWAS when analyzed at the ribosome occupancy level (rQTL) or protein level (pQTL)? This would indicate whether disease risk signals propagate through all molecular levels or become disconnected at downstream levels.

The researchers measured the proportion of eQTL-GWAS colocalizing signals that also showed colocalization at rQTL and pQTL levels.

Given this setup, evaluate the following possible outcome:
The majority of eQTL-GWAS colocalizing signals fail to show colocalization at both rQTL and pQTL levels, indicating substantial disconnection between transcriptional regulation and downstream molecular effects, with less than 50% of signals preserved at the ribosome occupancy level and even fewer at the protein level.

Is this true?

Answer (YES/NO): NO